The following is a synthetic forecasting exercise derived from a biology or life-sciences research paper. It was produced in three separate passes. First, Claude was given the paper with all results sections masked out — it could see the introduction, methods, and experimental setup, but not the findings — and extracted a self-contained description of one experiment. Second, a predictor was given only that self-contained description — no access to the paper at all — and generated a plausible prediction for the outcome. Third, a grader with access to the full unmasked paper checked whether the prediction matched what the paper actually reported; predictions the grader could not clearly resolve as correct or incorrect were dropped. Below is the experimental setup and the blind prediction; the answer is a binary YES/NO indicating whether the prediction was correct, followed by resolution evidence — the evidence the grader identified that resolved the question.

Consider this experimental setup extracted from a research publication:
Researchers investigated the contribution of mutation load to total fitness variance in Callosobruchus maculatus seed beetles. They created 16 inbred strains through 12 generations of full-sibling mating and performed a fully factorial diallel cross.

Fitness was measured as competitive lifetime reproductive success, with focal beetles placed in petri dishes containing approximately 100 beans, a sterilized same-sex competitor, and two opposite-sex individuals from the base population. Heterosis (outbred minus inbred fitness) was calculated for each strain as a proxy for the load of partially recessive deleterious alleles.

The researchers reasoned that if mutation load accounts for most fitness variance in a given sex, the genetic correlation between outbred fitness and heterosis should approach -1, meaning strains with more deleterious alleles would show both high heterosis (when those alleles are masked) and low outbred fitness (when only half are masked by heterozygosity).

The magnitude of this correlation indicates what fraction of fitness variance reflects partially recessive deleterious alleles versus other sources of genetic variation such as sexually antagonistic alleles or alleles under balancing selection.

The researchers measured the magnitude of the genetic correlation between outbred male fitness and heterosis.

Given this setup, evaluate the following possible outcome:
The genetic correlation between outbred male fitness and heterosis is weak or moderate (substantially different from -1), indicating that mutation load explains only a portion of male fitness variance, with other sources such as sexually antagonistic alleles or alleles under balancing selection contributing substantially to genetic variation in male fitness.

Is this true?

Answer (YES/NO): NO